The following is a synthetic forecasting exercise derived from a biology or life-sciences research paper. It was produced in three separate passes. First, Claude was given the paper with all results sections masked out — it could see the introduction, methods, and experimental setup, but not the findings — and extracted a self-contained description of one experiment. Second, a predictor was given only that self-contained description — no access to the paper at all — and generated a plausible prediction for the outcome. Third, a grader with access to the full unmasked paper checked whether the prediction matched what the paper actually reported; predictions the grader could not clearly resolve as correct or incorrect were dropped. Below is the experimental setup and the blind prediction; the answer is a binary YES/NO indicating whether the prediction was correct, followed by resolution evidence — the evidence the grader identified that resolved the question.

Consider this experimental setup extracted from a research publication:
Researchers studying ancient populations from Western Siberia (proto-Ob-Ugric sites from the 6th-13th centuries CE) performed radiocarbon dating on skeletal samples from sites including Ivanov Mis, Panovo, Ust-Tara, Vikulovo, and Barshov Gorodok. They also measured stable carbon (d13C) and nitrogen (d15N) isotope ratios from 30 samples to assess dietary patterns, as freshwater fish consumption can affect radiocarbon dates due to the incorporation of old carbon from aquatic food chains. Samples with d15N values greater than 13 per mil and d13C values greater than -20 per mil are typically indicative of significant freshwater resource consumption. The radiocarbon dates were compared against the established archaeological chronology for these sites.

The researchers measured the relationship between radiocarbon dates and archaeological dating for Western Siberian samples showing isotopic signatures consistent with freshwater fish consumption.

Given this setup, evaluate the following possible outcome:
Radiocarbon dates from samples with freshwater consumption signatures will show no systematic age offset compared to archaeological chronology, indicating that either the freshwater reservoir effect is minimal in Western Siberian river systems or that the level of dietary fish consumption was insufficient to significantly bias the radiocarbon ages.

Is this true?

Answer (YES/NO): NO